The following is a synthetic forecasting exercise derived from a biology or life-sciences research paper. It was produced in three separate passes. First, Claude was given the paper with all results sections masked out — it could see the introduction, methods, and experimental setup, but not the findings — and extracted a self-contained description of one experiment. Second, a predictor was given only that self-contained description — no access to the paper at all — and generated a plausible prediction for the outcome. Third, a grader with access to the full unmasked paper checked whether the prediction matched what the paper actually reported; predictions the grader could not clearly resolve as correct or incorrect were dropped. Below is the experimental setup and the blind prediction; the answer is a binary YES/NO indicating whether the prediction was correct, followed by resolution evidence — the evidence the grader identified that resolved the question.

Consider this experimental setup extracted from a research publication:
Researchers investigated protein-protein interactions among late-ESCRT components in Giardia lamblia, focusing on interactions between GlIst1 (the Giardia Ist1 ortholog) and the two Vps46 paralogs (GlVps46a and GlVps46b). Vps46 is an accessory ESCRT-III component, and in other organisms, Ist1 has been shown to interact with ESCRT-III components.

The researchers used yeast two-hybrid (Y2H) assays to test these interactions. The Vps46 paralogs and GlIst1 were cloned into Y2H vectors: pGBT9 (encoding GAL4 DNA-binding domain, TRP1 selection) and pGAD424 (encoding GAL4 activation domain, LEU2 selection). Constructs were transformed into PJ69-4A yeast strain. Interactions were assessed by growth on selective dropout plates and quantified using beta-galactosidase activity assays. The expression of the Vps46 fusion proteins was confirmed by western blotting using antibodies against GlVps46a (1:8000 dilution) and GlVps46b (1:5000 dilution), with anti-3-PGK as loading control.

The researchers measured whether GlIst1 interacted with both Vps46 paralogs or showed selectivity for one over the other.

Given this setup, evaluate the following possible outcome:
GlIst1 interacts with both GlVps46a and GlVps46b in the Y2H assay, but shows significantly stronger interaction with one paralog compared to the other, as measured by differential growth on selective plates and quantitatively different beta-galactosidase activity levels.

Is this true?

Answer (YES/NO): NO